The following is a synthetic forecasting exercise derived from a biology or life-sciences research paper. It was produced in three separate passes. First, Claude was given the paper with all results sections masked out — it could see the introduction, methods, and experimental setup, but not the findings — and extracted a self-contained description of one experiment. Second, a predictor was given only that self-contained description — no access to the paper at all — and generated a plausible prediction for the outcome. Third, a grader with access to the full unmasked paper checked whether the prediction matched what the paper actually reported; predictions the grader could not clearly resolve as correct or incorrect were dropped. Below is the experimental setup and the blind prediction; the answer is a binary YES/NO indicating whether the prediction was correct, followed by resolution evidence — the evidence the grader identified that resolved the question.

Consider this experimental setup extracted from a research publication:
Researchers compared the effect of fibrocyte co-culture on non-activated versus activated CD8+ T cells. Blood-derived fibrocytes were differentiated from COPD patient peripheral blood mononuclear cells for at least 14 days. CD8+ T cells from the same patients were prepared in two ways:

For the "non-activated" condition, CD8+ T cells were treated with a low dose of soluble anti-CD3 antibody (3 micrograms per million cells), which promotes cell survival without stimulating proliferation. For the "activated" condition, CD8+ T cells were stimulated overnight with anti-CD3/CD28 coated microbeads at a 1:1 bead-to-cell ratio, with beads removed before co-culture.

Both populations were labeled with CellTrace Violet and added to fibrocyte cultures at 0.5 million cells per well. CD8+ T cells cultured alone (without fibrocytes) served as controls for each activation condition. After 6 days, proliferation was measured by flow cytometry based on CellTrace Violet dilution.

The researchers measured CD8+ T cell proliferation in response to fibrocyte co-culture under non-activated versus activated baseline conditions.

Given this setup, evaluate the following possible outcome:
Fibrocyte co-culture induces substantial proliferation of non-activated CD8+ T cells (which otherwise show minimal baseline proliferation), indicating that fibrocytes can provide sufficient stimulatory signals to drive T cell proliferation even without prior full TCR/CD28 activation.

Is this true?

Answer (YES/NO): YES